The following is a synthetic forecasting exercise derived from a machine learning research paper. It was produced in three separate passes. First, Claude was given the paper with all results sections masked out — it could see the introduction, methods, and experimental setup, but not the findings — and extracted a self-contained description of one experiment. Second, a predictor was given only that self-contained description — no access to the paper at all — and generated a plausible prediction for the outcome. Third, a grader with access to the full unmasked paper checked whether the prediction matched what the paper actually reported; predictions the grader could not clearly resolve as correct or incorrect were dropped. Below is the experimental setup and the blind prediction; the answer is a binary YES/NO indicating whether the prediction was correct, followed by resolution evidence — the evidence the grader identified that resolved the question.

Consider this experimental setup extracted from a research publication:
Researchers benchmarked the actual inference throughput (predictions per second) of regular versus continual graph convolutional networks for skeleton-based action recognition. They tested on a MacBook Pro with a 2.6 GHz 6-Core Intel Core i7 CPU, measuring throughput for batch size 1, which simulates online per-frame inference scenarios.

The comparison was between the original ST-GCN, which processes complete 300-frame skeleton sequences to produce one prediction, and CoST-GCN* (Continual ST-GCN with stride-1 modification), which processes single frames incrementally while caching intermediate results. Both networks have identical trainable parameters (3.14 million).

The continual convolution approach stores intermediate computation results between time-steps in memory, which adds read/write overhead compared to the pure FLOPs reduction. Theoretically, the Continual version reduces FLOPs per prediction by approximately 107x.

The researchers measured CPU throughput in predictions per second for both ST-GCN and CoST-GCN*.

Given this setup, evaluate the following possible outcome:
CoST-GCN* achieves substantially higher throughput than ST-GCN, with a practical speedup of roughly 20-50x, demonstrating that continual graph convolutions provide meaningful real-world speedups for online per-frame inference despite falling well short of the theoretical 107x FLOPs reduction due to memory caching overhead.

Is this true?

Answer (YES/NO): YES